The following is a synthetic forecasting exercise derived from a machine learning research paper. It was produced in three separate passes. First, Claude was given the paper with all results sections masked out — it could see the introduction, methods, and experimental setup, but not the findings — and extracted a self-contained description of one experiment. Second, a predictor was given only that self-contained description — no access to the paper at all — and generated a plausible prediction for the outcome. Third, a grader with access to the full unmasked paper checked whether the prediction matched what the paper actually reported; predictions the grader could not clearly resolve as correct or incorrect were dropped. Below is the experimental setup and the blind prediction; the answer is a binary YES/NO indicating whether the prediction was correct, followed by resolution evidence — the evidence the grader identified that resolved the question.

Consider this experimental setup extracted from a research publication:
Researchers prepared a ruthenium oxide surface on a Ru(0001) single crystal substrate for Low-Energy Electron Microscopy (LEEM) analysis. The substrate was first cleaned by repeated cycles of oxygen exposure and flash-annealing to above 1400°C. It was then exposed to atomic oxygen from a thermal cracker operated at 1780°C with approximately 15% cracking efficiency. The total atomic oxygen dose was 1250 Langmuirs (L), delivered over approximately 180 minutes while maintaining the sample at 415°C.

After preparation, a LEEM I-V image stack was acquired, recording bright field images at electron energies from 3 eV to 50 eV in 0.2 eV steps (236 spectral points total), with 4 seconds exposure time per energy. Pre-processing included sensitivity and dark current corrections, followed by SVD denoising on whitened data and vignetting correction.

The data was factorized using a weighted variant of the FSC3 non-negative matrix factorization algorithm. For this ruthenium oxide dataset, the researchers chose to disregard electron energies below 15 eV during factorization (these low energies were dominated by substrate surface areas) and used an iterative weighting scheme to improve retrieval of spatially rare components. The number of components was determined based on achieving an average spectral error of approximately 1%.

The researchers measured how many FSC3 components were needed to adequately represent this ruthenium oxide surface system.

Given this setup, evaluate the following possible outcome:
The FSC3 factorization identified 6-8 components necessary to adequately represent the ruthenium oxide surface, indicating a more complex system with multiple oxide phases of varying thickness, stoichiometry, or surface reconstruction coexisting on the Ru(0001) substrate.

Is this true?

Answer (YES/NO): YES